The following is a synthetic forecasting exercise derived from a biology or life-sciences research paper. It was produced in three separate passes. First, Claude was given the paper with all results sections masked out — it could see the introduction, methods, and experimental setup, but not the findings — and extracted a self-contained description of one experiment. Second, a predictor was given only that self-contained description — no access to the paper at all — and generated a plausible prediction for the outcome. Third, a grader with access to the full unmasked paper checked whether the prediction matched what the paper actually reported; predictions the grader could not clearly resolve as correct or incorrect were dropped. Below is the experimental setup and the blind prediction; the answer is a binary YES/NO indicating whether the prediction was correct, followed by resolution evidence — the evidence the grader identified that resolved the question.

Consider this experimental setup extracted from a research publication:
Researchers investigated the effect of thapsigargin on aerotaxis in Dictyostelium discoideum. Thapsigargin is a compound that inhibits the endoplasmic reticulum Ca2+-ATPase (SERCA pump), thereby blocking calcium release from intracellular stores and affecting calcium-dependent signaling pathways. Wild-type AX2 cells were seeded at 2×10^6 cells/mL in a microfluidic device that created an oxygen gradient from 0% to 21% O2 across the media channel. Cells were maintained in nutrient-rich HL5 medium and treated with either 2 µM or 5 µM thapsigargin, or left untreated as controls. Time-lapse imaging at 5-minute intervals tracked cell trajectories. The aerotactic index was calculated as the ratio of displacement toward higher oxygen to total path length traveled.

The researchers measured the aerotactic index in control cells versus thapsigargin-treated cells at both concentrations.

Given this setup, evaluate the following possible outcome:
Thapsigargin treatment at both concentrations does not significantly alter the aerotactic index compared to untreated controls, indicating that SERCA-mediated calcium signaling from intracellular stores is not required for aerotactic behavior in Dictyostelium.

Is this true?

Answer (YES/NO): NO